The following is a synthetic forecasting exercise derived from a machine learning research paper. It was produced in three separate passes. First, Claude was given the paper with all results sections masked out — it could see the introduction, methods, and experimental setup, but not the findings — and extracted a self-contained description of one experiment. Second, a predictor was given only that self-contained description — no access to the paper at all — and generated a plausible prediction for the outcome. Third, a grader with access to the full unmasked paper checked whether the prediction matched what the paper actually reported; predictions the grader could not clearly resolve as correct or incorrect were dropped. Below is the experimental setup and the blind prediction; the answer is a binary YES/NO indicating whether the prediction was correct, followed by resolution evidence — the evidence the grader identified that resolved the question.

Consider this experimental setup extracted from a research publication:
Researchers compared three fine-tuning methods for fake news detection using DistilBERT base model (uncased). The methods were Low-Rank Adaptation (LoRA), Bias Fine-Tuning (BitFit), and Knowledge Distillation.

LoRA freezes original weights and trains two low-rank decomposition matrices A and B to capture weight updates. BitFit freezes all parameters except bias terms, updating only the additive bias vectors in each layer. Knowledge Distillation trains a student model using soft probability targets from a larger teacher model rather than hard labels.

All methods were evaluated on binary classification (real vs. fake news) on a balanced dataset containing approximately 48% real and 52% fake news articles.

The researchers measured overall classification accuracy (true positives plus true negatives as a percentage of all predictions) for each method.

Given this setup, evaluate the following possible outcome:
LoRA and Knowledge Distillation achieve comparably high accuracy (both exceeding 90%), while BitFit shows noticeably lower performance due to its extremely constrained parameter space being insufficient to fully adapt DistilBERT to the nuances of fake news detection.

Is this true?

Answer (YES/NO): NO